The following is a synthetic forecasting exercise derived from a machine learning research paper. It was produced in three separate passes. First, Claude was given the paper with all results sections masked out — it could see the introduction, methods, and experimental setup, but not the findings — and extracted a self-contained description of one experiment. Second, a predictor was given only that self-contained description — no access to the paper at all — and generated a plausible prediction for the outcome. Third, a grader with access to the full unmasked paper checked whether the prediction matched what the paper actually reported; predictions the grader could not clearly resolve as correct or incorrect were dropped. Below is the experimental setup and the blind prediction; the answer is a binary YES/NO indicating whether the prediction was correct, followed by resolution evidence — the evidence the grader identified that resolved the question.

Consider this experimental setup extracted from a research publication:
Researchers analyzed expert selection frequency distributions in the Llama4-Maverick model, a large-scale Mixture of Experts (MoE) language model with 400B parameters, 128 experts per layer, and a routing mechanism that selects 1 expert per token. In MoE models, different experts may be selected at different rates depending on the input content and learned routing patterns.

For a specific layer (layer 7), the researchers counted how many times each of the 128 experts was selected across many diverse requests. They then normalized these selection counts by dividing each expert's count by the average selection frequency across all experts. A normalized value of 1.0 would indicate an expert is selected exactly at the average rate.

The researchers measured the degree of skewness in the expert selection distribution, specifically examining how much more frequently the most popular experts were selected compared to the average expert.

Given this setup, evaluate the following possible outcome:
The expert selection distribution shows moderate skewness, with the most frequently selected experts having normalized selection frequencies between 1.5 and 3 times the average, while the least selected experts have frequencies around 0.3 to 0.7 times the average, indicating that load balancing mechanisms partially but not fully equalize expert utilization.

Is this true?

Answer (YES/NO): NO